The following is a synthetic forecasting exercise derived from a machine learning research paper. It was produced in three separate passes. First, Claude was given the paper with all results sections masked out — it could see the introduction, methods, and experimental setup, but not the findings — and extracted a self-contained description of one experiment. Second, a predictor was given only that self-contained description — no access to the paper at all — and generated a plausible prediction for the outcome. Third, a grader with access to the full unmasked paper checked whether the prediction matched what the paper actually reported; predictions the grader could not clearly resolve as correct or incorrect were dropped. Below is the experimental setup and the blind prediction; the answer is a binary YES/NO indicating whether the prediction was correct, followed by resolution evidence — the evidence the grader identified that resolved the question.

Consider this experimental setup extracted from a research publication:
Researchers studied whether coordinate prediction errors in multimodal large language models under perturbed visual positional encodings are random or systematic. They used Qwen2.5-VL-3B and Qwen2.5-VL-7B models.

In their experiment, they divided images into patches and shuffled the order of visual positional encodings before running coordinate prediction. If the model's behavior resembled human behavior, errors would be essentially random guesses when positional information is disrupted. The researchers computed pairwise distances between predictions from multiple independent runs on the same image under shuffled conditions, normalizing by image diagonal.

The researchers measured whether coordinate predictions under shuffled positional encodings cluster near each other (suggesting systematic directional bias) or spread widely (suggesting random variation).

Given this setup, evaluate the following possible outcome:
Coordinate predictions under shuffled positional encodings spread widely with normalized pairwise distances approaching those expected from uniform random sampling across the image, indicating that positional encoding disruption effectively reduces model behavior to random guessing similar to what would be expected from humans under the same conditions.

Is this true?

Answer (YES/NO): NO